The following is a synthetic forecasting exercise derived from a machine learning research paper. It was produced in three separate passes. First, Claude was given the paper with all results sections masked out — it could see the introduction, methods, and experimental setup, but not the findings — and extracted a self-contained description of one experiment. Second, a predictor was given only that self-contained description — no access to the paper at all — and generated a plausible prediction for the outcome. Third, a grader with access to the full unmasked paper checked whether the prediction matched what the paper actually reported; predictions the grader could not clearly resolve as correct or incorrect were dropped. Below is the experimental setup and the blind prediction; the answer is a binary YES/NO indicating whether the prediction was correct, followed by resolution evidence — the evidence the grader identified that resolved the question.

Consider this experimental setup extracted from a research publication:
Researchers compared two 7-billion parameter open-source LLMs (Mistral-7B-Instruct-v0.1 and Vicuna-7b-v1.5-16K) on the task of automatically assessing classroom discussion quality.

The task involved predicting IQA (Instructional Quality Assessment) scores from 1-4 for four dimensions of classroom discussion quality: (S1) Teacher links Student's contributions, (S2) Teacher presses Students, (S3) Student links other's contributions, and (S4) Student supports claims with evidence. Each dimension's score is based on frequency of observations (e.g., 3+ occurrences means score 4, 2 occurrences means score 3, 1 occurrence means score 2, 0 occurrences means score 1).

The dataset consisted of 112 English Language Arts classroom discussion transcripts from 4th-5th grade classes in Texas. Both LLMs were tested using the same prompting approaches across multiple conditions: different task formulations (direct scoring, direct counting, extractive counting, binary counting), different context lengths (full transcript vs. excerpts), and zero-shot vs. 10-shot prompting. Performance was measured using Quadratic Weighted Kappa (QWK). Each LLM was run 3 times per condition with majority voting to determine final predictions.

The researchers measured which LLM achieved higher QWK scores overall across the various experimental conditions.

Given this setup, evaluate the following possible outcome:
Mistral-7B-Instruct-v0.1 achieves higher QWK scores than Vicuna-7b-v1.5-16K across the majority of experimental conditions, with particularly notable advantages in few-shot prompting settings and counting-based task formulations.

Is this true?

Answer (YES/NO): NO